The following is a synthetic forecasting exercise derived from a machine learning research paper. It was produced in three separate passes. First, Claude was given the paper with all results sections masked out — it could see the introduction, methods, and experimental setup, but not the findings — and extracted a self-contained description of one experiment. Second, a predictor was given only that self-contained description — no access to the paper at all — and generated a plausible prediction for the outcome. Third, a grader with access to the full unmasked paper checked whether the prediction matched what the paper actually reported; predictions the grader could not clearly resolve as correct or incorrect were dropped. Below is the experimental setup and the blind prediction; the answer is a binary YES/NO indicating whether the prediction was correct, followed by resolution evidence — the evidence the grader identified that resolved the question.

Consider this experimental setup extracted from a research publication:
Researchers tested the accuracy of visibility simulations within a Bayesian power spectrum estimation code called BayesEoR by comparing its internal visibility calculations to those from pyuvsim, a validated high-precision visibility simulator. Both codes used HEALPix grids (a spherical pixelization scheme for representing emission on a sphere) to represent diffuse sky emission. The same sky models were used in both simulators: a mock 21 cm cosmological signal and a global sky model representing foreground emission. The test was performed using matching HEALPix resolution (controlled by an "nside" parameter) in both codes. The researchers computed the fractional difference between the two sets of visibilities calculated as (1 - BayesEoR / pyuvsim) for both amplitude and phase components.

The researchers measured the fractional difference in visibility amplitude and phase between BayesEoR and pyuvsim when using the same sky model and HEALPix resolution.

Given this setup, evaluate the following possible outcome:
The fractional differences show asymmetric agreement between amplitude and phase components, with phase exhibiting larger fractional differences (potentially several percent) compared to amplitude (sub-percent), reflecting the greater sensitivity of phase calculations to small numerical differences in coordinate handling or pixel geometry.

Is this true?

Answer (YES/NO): NO